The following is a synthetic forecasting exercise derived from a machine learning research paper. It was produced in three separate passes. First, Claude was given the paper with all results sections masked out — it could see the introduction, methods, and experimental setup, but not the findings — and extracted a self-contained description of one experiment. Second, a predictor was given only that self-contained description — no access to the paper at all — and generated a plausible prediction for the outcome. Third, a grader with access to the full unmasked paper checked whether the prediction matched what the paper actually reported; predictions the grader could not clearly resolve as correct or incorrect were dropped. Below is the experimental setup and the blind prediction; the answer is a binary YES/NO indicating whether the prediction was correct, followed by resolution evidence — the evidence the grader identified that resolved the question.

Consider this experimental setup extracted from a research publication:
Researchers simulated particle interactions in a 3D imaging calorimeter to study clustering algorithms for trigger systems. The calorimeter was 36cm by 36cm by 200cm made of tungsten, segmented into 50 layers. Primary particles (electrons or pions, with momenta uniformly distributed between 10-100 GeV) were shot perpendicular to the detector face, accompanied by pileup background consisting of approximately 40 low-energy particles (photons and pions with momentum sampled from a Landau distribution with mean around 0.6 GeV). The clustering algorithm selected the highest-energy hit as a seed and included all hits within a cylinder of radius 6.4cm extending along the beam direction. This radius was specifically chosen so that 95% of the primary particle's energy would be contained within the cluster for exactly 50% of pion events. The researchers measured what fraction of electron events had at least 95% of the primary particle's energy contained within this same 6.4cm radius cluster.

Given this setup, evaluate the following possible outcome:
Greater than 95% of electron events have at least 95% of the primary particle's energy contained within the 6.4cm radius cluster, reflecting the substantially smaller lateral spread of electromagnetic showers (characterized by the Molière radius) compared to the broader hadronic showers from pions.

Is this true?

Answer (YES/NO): YES